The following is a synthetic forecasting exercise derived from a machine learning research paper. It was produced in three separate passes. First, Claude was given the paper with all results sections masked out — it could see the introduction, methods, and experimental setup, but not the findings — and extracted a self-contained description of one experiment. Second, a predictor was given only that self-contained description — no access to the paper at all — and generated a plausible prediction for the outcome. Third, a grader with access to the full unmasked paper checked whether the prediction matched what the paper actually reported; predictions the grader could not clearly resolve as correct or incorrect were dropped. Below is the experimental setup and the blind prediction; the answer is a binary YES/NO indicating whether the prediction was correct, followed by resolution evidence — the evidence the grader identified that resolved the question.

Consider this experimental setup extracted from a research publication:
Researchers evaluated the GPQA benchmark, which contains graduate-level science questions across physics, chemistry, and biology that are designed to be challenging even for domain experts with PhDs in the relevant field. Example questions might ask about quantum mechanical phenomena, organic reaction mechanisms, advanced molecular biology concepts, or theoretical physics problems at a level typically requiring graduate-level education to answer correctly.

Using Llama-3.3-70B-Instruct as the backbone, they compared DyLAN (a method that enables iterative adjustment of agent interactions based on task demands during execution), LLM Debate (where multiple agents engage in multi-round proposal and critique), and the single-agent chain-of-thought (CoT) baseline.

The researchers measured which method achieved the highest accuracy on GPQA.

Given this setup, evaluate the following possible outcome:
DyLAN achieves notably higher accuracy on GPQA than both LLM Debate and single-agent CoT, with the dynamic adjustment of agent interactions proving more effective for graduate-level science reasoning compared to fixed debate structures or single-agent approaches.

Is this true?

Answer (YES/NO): NO